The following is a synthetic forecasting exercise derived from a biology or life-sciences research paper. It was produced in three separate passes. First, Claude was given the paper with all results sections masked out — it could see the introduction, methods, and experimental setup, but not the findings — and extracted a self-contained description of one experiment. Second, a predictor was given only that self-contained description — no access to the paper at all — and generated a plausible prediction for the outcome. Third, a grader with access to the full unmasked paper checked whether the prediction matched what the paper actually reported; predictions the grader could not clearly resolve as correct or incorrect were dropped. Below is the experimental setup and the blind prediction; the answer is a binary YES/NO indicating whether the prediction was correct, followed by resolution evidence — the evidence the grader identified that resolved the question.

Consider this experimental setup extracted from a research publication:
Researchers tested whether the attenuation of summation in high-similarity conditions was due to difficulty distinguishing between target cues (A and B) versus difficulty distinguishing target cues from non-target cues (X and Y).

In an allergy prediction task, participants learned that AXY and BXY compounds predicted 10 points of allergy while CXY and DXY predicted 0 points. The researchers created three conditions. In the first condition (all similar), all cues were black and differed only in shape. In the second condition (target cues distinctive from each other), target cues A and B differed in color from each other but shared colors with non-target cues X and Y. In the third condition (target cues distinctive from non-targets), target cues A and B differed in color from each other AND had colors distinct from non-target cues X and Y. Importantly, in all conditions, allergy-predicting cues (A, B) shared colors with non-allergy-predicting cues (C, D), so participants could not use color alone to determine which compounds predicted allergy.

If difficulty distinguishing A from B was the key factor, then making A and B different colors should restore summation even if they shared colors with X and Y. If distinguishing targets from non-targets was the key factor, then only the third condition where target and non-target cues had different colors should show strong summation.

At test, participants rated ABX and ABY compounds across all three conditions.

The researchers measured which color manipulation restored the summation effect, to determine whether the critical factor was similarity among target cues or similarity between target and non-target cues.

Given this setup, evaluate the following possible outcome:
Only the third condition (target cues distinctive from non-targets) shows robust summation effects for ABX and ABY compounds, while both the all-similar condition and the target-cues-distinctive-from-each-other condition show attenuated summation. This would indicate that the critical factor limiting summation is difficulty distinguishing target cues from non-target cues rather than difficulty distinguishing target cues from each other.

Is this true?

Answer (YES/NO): YES